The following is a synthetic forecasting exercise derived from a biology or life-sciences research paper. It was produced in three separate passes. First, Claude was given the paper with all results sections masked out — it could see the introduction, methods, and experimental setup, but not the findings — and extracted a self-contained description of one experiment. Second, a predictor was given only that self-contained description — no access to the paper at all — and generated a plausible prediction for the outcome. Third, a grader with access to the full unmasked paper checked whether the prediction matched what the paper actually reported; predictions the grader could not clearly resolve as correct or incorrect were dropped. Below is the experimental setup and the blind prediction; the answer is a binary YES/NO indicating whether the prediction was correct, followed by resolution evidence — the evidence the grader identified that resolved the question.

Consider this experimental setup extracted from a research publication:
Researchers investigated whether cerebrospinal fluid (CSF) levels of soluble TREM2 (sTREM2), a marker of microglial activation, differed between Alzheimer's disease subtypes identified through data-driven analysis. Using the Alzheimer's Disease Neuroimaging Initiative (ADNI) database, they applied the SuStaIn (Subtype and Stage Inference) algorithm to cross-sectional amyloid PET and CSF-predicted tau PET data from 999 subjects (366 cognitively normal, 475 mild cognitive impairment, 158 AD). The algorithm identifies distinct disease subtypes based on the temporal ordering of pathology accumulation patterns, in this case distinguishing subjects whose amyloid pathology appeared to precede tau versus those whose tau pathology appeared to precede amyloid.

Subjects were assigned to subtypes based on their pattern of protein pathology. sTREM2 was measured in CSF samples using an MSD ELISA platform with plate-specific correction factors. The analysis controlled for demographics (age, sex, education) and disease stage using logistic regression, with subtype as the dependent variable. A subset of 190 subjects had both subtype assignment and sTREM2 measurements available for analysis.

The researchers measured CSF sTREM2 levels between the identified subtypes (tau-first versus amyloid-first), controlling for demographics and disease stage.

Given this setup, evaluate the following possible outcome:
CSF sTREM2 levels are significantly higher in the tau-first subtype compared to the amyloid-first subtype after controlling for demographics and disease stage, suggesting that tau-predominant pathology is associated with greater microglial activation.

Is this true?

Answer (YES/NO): YES